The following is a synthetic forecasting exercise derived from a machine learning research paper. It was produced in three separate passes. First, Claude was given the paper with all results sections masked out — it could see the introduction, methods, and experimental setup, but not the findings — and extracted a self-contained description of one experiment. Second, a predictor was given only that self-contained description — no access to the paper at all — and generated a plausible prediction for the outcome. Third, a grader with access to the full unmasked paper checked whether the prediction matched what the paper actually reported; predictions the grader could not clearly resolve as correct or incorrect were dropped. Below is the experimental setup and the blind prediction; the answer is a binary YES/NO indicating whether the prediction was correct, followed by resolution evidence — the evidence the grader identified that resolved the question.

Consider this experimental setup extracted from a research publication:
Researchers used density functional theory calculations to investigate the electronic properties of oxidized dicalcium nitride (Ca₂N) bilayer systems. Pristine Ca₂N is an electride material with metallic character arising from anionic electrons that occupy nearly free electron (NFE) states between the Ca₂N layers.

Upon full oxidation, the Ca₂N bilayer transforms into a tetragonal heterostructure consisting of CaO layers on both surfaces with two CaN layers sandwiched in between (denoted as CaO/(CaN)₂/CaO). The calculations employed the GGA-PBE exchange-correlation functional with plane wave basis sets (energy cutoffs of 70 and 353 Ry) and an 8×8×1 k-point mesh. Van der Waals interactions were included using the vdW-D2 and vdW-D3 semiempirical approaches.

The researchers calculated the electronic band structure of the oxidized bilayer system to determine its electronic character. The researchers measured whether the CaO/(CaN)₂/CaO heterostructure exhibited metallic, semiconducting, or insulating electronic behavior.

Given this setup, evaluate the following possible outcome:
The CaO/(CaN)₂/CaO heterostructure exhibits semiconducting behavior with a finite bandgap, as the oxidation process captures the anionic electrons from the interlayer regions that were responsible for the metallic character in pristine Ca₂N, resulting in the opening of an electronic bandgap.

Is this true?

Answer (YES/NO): NO